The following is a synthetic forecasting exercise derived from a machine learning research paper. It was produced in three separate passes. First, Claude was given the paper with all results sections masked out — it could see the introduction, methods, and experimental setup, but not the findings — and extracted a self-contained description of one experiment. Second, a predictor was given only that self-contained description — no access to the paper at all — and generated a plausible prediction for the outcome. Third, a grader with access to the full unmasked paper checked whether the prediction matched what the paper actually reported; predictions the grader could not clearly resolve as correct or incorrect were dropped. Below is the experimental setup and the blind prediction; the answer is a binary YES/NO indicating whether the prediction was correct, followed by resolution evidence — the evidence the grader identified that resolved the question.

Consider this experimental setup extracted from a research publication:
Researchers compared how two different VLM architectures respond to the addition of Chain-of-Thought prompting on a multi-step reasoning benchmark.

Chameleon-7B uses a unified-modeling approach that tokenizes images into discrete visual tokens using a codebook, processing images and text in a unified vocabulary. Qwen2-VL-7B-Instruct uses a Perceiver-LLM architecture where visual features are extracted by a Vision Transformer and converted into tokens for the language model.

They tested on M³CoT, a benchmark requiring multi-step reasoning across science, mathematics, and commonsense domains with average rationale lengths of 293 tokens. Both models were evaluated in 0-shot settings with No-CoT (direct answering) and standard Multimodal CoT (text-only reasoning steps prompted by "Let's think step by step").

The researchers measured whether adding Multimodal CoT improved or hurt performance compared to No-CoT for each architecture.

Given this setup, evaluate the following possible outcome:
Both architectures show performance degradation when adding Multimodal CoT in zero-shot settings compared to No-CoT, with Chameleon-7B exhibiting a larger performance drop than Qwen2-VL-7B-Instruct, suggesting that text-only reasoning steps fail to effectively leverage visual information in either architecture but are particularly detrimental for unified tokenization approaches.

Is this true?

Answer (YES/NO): NO